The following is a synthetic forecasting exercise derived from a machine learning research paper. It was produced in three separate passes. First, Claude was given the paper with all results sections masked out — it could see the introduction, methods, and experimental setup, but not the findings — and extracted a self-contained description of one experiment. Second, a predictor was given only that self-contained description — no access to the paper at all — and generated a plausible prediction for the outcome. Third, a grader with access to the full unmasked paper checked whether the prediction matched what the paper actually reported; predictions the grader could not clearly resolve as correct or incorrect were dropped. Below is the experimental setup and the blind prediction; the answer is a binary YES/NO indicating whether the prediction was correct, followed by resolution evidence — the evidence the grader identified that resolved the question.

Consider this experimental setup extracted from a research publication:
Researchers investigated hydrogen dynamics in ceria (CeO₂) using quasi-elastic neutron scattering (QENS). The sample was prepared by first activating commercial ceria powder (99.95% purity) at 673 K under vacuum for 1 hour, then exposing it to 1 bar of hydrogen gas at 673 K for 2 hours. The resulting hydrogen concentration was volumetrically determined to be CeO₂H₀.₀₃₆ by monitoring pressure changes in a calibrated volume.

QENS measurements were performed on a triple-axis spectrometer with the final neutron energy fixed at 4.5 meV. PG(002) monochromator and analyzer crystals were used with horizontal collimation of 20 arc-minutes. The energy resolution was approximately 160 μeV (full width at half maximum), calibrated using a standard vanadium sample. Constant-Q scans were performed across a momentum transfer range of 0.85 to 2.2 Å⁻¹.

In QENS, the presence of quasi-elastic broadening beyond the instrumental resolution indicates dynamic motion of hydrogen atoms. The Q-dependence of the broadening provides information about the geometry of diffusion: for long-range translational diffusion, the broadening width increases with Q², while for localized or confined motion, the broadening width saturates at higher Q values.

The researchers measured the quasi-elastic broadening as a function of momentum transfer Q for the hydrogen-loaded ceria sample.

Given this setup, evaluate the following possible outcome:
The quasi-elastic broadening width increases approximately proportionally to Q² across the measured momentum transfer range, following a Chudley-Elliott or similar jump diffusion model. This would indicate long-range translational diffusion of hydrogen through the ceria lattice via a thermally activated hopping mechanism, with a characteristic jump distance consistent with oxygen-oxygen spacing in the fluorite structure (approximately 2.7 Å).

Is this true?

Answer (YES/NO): NO